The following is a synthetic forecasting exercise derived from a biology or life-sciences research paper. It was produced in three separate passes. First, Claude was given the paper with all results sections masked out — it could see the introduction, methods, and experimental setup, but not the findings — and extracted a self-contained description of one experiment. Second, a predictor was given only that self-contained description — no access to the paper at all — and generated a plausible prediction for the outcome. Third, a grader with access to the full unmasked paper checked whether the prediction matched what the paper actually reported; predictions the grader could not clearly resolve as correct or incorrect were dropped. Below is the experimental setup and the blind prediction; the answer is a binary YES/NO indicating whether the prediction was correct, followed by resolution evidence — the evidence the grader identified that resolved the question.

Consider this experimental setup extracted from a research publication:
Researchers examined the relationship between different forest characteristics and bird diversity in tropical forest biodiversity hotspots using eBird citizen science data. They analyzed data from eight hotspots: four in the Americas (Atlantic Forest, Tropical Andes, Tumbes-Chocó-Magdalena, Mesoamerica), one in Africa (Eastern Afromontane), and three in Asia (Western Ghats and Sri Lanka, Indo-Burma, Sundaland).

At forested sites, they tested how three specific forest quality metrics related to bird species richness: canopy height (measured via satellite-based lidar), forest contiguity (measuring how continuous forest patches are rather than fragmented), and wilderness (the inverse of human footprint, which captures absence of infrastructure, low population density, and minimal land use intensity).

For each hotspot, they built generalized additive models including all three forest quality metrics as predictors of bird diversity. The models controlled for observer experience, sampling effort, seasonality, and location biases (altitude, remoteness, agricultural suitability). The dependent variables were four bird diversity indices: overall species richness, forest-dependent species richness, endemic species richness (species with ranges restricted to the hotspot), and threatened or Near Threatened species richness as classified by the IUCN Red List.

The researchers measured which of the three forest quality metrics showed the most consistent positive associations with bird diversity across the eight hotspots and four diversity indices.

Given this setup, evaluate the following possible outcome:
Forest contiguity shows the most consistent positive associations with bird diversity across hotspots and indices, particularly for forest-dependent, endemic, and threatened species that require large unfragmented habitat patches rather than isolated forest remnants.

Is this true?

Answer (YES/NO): NO